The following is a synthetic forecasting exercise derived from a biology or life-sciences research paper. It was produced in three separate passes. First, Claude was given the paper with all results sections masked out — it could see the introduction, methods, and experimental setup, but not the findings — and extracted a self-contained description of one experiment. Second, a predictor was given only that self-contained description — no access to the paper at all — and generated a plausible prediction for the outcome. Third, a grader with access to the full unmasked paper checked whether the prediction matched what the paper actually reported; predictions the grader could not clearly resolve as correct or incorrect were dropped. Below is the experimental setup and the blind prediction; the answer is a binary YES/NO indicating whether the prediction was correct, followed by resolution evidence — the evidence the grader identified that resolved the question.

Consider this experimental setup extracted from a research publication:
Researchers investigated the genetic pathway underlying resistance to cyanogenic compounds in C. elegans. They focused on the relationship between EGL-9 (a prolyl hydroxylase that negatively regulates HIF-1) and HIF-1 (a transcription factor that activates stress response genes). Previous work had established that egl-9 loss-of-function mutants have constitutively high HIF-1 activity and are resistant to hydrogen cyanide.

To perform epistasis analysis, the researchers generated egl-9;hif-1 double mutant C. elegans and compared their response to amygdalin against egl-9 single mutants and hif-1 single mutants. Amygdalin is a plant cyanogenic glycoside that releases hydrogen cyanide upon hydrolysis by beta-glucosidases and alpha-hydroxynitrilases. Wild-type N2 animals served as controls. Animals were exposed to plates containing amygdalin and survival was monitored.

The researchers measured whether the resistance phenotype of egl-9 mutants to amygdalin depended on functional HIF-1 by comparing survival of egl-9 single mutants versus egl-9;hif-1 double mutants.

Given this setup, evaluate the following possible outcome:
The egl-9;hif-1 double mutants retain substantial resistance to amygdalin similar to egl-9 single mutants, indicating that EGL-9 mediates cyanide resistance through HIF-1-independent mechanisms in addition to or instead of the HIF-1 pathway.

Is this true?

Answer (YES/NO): NO